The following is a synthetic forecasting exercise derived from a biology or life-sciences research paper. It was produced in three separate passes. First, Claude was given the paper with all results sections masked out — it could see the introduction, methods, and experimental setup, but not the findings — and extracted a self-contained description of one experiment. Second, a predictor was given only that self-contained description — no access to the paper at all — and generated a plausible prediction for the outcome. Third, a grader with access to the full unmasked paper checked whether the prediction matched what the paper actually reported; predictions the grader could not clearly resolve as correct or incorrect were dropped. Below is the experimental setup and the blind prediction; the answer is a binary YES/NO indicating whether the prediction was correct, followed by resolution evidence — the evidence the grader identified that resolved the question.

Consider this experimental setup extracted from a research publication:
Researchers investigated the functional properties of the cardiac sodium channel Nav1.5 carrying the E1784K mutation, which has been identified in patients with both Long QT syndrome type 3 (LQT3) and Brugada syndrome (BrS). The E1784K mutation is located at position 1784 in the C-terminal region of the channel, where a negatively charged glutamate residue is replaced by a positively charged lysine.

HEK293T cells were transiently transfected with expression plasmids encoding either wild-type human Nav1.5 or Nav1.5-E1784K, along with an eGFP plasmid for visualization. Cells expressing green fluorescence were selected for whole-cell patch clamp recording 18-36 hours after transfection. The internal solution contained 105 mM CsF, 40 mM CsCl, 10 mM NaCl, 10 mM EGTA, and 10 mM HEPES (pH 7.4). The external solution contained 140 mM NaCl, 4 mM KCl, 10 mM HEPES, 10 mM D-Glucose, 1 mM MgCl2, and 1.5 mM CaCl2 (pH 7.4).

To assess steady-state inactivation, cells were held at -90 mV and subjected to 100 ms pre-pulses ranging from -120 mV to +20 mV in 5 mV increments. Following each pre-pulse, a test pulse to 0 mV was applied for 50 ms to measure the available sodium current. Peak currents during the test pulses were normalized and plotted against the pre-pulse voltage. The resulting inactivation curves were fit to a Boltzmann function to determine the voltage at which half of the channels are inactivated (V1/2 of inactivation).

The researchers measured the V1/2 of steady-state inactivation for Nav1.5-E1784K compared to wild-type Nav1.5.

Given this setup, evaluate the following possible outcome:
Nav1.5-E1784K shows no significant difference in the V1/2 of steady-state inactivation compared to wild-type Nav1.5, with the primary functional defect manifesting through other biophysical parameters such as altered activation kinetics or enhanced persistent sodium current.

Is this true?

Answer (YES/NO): NO